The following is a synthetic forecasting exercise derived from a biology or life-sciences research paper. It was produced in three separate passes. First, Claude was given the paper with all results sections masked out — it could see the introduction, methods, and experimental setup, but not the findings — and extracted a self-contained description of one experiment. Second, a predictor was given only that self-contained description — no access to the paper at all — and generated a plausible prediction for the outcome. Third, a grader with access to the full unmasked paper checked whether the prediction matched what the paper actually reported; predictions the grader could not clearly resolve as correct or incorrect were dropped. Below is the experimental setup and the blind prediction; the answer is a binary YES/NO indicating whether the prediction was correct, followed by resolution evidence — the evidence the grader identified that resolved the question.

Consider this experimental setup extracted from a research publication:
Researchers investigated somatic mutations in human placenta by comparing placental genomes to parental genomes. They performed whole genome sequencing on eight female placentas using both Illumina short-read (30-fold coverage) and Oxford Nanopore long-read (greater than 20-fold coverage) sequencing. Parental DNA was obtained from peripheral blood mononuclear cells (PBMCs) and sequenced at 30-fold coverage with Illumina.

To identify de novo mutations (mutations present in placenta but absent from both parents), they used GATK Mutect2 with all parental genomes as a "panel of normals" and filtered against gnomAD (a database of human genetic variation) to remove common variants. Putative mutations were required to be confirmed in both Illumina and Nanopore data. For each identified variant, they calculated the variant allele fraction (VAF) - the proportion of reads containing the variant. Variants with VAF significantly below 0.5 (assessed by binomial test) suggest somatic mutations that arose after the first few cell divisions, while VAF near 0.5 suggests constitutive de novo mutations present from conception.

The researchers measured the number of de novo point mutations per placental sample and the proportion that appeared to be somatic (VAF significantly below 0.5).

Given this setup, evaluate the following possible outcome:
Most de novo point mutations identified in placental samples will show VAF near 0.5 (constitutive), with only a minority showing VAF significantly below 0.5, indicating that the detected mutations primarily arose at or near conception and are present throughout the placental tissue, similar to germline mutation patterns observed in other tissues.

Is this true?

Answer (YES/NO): NO